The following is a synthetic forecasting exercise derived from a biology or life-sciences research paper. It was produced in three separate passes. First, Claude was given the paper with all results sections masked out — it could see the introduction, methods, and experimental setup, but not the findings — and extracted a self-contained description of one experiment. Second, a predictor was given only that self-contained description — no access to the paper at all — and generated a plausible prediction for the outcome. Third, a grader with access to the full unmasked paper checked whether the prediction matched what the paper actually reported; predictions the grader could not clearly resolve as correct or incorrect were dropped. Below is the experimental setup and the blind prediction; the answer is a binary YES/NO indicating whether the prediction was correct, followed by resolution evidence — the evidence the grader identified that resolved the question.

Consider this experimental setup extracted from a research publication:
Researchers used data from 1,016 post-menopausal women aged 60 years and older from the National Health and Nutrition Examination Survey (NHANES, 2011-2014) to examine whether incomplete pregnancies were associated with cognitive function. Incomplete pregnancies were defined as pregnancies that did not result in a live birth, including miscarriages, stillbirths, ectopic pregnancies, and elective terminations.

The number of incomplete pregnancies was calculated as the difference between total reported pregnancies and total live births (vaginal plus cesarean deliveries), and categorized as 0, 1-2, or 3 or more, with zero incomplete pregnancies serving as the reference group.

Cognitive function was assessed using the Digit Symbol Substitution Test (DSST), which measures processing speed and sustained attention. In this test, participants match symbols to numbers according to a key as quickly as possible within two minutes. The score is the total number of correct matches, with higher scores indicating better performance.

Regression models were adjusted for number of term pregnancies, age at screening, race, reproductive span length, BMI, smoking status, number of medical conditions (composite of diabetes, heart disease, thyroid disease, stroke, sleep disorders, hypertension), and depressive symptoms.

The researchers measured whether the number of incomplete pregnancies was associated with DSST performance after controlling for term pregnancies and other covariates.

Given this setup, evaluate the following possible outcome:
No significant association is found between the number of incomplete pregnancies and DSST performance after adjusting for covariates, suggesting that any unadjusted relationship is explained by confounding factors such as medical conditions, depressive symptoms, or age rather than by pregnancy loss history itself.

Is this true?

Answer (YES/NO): YES